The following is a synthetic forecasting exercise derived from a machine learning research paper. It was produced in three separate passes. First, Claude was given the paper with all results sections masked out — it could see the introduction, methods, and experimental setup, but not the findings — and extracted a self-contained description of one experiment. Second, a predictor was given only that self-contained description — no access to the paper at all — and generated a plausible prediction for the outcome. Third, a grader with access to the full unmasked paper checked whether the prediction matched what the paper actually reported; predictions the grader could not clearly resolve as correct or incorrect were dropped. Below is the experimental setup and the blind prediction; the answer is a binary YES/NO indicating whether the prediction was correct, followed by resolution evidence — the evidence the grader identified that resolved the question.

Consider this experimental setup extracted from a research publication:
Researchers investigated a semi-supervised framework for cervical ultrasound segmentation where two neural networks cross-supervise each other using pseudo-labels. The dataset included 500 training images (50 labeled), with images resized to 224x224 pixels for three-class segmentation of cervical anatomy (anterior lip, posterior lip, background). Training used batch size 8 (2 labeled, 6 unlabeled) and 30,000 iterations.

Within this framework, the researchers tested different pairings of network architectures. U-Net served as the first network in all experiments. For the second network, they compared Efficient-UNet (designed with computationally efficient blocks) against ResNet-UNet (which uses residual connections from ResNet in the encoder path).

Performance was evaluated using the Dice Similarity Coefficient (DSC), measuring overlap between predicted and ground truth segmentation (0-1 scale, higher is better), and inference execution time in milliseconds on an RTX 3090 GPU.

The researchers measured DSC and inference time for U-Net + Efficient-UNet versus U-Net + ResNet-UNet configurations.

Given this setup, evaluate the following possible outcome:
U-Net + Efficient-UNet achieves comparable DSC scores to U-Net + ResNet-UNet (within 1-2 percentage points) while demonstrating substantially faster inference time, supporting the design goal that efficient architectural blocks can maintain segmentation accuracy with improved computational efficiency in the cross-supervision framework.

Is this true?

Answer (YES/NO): NO